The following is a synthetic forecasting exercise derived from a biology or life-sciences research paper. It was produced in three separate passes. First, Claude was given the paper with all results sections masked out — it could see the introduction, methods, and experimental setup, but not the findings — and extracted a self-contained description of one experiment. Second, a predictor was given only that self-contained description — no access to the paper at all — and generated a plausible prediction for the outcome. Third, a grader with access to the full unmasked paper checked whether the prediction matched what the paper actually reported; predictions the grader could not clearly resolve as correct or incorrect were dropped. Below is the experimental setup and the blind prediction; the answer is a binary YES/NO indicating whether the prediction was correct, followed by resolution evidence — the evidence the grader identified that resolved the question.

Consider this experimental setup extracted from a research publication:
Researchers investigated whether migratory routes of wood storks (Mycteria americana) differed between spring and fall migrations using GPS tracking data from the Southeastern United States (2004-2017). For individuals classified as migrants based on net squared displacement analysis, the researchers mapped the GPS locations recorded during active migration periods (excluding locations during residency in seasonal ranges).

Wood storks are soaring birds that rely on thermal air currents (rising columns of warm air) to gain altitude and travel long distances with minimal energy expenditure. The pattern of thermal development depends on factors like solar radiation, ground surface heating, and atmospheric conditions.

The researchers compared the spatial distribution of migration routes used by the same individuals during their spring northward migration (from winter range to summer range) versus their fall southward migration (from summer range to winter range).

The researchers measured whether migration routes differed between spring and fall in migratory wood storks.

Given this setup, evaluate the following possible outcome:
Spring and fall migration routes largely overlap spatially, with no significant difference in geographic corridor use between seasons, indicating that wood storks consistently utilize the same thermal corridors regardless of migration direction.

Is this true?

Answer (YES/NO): NO